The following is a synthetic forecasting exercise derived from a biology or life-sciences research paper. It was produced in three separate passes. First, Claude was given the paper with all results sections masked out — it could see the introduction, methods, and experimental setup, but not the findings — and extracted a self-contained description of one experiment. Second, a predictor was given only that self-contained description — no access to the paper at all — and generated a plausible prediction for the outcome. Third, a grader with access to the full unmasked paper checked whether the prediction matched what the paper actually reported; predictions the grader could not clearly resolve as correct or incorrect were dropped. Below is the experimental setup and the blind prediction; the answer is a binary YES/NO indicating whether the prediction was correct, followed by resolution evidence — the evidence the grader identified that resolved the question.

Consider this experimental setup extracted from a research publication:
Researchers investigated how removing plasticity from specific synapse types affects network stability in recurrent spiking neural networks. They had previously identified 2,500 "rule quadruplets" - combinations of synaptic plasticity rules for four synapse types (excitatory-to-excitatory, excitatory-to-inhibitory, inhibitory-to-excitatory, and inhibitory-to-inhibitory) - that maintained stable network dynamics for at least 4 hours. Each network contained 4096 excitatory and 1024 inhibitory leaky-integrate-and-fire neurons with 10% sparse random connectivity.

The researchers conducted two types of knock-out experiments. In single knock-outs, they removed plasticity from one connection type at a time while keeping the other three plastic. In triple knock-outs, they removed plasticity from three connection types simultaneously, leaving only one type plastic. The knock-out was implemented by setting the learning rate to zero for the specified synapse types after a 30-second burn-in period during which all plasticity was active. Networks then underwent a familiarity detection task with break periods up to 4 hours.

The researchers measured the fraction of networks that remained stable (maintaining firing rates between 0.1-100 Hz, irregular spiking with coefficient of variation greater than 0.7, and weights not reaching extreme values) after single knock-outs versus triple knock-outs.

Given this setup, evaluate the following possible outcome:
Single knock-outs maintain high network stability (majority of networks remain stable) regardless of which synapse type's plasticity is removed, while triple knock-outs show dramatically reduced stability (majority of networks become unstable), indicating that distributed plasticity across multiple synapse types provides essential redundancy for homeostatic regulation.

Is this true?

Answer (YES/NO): NO